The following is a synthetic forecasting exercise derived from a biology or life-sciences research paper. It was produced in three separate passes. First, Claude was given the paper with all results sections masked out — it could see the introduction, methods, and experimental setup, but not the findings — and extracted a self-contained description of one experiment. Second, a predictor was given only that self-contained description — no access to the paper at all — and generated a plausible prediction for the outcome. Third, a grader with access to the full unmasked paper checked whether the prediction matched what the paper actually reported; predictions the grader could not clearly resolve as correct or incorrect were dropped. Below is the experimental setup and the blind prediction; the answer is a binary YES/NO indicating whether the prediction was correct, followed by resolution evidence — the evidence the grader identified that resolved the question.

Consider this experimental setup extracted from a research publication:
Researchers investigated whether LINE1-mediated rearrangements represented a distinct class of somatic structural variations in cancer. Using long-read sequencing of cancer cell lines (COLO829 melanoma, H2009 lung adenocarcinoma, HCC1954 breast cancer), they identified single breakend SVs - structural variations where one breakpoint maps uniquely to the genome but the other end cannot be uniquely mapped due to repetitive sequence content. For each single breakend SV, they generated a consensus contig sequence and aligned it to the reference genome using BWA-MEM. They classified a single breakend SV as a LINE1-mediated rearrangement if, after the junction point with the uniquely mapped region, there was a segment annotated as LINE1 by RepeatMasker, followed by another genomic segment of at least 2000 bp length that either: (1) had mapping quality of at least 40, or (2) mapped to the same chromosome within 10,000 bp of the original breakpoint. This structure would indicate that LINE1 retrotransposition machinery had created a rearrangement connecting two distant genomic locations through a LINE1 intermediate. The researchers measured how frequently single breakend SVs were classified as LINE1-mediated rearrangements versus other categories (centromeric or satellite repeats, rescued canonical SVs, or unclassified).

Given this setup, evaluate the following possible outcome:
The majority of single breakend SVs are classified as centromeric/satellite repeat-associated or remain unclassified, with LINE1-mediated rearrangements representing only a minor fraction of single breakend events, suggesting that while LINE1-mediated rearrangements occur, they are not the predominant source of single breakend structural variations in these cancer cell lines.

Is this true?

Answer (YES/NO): NO